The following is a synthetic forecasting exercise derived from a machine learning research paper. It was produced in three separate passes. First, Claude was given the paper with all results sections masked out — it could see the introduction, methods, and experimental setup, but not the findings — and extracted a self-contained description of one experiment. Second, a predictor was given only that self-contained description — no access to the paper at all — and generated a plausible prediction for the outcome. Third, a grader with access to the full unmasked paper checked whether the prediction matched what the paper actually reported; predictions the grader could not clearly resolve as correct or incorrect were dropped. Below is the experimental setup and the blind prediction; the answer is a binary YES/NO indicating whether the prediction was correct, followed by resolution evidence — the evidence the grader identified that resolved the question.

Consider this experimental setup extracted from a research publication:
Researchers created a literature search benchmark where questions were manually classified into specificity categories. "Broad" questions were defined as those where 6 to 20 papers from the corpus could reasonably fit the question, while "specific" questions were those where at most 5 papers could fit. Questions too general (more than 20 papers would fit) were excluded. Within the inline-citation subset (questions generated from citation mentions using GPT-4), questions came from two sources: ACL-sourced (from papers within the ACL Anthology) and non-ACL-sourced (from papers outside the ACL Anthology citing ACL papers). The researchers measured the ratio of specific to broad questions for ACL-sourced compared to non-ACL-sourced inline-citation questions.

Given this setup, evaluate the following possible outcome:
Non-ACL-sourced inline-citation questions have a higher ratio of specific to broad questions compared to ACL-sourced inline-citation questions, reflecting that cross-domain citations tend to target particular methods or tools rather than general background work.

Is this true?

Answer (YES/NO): NO